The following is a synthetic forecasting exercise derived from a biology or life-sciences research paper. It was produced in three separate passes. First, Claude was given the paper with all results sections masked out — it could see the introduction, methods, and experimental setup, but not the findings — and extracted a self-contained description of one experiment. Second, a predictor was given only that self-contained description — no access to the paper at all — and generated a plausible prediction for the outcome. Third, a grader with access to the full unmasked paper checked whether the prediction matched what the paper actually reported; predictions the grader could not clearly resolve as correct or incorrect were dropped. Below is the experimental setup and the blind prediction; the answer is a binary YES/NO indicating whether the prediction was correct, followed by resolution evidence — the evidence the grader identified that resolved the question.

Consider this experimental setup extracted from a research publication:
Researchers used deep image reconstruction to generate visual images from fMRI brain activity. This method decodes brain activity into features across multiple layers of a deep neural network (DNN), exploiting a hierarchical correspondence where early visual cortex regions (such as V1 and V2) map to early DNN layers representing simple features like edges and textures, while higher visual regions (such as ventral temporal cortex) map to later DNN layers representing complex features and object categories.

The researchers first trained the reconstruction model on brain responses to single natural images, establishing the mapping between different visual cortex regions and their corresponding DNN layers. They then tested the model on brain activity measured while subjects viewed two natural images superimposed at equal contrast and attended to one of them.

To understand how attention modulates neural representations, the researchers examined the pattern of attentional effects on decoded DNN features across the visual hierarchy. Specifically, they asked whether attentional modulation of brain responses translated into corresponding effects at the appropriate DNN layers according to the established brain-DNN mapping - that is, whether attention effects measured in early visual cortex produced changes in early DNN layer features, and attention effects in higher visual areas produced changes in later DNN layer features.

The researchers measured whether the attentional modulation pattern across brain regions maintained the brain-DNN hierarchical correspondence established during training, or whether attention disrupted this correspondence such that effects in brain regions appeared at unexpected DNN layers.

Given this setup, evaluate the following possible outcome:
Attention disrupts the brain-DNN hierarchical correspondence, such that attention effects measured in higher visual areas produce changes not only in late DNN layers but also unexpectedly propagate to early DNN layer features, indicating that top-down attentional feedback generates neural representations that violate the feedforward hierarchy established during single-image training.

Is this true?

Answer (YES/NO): NO